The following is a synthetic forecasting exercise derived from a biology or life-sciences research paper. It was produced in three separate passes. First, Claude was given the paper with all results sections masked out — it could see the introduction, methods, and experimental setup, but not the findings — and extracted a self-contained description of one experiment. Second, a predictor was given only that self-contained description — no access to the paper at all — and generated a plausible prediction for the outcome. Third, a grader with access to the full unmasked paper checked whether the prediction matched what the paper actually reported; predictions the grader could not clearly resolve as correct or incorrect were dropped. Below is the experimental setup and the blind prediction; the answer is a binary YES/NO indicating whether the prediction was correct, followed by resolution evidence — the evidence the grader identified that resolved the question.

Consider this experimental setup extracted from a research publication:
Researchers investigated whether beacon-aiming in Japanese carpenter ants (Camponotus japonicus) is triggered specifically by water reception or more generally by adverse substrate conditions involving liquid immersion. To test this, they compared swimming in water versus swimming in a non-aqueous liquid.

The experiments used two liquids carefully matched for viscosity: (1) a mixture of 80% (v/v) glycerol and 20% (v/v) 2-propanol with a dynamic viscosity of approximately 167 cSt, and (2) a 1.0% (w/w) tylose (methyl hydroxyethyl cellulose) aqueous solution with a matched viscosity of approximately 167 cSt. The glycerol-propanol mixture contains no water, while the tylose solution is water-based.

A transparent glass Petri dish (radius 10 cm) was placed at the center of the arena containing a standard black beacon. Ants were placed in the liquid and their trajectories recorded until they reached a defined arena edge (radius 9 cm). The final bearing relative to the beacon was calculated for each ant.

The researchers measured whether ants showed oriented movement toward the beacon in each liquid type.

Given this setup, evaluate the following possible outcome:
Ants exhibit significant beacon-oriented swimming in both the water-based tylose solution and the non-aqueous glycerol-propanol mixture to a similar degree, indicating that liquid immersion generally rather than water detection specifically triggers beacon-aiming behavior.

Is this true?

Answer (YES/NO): YES